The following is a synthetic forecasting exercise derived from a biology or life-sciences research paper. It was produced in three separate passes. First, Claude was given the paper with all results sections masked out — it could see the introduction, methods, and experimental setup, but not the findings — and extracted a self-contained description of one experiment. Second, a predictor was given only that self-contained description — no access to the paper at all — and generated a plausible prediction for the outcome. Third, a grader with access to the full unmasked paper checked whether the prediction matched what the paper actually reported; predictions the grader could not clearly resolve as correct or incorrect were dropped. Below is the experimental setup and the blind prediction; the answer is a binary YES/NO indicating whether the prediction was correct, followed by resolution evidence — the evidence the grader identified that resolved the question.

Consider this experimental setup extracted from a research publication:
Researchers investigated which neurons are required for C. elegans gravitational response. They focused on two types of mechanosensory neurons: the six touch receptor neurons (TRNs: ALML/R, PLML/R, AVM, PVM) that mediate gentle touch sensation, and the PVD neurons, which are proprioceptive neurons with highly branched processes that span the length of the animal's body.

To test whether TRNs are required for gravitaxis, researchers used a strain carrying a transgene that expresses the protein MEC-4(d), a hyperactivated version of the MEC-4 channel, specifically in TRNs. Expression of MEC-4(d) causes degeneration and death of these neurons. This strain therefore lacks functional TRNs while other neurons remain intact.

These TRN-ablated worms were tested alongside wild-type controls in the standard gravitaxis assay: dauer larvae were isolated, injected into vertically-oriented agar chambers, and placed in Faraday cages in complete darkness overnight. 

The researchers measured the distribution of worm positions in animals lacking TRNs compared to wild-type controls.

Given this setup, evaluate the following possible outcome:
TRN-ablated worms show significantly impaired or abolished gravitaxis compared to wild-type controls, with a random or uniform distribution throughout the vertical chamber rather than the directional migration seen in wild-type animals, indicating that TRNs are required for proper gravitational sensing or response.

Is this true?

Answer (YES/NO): NO